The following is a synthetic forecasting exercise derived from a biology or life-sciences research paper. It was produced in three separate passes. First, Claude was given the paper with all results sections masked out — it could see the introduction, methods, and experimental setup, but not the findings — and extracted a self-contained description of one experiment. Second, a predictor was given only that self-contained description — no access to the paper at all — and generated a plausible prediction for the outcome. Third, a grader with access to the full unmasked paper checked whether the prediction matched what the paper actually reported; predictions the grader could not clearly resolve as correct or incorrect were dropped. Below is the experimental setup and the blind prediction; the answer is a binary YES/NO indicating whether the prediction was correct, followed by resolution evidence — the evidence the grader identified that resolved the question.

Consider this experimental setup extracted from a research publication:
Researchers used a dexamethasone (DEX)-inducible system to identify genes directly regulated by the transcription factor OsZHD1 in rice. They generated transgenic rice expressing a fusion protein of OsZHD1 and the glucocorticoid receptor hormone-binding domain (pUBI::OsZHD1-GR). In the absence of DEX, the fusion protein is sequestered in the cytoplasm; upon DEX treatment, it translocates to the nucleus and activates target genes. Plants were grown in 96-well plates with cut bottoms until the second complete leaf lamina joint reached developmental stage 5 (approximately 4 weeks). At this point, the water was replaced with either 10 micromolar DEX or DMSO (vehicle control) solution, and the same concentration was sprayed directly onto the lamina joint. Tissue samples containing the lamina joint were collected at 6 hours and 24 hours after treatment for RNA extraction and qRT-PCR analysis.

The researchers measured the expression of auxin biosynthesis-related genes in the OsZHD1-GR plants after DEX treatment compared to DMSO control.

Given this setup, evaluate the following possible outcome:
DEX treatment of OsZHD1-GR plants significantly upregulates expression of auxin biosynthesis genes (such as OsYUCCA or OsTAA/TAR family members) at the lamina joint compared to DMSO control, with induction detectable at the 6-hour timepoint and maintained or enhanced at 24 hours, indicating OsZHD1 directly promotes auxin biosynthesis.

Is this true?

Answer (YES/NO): NO